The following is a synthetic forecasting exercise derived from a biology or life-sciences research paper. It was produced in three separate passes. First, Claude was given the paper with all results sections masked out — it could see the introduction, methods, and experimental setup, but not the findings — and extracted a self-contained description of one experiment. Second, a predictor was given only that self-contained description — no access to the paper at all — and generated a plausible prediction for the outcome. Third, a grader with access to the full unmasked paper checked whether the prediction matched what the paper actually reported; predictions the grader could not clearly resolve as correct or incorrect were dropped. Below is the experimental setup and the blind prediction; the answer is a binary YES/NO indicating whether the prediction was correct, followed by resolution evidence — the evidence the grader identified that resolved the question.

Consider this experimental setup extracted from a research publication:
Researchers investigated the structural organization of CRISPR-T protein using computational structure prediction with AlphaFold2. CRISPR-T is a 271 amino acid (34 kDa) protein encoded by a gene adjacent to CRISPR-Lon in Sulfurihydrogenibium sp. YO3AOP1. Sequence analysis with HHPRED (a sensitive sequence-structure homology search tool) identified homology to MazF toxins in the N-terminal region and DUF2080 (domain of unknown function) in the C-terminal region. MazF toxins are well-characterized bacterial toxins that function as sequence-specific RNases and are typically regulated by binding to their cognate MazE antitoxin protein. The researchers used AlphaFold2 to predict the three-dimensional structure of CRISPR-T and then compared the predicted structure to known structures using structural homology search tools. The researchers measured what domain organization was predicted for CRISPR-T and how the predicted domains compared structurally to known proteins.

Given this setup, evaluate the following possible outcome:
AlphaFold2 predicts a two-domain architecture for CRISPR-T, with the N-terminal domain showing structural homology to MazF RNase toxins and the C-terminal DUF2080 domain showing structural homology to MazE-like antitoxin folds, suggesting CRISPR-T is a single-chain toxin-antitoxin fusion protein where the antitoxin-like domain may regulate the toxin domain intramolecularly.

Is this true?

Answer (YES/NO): NO